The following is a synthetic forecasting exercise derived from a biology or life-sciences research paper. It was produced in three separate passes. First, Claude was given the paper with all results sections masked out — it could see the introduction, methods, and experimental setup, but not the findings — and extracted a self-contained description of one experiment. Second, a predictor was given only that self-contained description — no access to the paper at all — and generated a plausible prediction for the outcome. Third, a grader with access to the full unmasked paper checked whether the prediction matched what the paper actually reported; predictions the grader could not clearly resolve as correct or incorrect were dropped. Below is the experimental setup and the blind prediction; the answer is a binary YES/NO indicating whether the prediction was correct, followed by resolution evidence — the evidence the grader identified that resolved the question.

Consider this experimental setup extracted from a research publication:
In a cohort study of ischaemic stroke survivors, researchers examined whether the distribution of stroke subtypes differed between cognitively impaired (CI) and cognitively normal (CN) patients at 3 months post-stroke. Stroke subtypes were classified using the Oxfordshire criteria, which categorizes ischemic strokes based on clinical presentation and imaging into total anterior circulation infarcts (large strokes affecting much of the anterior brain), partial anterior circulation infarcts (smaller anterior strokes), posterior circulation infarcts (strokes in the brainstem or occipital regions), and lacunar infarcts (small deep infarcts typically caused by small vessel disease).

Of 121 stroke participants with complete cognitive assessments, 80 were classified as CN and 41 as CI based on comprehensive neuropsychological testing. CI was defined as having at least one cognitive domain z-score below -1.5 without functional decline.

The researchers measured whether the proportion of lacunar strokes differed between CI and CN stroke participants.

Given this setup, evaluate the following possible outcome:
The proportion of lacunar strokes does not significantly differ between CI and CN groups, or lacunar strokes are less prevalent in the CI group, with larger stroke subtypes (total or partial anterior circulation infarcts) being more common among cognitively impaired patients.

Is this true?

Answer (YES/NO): YES